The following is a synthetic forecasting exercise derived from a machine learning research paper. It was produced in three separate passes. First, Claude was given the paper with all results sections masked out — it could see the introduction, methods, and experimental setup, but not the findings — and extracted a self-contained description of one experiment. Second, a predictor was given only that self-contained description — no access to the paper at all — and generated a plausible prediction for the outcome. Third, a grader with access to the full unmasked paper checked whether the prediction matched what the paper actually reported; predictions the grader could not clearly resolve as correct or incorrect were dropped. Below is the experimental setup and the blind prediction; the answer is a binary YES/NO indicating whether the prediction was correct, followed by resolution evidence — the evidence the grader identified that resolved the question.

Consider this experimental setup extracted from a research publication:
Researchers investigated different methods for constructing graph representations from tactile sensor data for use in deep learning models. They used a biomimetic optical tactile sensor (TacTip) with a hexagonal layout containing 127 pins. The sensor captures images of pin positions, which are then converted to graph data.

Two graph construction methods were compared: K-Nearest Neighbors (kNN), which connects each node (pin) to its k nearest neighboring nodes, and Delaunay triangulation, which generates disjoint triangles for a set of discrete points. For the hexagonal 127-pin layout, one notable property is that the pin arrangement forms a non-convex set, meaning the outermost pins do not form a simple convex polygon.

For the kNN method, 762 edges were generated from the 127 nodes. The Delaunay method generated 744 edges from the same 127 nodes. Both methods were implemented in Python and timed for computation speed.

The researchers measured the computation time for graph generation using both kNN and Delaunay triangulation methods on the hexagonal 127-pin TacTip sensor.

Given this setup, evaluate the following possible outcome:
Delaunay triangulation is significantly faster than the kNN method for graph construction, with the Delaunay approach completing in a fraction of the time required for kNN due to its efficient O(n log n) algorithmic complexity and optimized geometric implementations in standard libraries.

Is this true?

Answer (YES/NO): NO